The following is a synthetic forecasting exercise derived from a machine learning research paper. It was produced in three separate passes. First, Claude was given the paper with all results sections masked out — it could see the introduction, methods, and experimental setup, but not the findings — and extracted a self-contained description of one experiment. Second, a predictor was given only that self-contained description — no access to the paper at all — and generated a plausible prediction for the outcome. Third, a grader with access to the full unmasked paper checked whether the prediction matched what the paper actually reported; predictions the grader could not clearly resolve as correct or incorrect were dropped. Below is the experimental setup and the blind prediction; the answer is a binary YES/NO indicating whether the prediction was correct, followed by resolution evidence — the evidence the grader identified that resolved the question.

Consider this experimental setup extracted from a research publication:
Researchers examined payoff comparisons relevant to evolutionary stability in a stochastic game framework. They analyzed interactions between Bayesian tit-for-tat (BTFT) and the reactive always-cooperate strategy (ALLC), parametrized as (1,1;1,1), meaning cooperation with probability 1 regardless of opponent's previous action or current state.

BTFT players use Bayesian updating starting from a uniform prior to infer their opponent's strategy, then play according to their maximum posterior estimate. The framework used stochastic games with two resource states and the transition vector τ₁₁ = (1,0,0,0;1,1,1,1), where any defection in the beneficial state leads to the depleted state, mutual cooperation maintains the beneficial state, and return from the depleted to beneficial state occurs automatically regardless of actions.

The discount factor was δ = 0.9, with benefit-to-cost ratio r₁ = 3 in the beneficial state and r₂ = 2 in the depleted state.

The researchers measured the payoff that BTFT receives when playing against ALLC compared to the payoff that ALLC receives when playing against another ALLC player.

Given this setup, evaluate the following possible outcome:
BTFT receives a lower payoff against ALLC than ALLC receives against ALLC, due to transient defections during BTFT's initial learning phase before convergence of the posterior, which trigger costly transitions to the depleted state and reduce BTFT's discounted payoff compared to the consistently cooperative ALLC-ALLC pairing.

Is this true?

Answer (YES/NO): YES